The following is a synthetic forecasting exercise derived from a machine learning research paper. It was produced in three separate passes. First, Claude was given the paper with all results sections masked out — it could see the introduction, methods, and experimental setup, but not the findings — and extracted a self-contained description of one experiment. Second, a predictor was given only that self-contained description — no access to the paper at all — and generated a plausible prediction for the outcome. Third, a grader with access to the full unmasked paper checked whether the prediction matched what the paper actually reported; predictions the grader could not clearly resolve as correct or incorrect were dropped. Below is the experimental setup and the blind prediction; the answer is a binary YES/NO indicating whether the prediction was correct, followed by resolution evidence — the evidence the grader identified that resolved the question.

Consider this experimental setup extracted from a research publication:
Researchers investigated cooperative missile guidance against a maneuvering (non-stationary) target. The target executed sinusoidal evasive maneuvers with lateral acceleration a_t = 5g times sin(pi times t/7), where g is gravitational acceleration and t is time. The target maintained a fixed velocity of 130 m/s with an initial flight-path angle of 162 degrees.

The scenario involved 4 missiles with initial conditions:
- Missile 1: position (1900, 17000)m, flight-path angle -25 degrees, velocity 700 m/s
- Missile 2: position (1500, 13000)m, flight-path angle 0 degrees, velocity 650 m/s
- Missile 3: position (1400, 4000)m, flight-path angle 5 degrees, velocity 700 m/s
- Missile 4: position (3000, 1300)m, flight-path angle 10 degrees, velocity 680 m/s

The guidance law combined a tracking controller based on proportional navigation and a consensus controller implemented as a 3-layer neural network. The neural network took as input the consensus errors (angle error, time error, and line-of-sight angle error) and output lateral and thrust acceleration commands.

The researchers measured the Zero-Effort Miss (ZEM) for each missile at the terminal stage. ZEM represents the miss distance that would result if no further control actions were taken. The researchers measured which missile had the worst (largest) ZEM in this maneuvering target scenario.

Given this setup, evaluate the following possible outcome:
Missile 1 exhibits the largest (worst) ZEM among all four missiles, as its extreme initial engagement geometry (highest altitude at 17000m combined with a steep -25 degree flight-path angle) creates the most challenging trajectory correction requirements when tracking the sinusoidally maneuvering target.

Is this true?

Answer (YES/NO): NO